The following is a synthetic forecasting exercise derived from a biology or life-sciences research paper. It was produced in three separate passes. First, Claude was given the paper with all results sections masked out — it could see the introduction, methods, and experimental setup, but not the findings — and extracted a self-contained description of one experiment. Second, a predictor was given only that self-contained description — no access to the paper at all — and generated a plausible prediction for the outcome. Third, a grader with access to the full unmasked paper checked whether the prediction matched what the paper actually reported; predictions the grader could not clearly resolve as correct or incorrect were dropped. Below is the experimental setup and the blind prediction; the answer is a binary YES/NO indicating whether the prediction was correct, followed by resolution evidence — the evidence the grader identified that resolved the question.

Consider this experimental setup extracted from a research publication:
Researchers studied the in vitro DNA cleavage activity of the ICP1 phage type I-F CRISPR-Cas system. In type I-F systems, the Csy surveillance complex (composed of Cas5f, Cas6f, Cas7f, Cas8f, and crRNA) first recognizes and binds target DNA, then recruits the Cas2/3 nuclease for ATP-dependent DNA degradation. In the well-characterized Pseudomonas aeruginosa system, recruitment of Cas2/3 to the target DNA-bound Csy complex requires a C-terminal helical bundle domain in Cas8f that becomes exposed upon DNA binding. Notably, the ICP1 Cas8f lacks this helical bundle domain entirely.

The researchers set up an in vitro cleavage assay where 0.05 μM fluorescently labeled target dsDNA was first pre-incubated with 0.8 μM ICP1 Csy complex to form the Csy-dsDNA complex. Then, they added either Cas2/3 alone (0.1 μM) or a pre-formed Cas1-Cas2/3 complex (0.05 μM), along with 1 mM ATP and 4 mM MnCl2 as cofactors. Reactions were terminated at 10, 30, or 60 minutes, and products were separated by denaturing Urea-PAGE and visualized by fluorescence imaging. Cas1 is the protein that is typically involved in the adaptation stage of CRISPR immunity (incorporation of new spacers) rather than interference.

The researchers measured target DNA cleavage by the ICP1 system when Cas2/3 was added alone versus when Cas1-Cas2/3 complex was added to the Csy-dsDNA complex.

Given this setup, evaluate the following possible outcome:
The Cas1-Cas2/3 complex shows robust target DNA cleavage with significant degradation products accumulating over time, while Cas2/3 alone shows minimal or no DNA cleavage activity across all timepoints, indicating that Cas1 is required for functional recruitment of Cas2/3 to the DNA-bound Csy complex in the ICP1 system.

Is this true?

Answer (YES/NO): YES